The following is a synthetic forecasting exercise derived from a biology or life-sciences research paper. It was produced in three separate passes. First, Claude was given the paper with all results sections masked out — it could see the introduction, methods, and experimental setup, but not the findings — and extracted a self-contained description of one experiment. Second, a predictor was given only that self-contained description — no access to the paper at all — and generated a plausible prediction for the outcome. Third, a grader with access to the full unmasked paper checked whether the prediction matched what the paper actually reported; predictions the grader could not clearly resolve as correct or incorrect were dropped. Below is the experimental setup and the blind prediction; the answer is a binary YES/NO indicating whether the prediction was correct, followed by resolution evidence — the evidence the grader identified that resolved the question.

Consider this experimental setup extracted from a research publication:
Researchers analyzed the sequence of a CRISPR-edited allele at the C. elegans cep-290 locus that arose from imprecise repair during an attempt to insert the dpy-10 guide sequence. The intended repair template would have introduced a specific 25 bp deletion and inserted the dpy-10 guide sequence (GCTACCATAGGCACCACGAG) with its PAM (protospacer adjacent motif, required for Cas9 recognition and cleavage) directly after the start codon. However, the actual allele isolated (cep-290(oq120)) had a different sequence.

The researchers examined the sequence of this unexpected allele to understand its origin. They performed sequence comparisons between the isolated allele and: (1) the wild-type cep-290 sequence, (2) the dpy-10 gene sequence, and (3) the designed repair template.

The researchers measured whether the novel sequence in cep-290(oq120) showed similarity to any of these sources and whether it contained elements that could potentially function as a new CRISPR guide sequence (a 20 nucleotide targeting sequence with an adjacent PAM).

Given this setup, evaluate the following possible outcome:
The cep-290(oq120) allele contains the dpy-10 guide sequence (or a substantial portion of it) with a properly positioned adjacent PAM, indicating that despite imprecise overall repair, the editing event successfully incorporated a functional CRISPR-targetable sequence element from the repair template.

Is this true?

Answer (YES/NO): NO